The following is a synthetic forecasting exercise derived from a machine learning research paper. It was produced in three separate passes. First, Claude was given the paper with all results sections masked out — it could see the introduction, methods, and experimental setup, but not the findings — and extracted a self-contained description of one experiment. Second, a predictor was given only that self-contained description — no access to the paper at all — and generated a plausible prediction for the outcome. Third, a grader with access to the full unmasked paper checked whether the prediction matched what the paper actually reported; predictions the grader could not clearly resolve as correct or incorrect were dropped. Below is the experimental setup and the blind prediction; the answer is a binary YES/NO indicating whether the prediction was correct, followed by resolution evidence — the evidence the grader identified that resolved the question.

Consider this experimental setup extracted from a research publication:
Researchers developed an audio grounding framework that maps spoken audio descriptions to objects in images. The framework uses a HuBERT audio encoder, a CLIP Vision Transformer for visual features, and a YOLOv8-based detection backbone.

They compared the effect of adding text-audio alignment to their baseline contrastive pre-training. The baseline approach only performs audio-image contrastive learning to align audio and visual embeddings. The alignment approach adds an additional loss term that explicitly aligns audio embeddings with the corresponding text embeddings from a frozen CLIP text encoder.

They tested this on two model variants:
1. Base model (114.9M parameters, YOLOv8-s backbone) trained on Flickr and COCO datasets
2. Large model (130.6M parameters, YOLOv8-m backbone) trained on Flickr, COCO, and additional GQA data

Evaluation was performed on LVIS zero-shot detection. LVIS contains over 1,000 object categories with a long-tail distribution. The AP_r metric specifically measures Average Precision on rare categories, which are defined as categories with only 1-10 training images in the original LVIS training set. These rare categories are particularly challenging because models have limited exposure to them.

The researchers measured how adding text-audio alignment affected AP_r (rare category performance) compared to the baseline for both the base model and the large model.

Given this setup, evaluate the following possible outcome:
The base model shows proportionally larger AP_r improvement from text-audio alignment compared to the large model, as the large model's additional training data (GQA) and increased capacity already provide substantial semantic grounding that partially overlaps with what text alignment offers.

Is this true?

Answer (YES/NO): NO